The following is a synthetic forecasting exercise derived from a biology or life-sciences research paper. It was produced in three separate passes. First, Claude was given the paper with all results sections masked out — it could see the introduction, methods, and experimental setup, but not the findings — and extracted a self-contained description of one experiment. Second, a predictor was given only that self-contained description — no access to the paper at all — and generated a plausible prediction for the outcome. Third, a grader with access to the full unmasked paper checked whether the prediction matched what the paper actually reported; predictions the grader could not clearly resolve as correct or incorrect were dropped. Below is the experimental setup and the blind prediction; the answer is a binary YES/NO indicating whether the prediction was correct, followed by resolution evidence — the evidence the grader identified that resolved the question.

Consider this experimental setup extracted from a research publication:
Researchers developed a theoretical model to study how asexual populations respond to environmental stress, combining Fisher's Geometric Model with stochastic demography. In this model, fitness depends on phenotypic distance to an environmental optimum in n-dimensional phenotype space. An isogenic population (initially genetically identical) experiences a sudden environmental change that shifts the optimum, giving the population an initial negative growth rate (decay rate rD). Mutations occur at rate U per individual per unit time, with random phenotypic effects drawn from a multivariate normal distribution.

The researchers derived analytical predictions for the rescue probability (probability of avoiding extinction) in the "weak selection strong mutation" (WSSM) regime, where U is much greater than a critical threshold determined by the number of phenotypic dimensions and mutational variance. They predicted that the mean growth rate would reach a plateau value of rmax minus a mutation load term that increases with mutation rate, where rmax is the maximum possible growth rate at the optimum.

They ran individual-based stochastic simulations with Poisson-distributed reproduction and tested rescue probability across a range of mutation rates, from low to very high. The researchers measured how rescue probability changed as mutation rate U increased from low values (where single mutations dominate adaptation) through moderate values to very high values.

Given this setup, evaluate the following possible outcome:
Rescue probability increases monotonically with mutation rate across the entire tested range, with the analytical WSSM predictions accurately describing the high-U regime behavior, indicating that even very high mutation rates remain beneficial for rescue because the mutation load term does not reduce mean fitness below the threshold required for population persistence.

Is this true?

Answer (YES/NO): NO